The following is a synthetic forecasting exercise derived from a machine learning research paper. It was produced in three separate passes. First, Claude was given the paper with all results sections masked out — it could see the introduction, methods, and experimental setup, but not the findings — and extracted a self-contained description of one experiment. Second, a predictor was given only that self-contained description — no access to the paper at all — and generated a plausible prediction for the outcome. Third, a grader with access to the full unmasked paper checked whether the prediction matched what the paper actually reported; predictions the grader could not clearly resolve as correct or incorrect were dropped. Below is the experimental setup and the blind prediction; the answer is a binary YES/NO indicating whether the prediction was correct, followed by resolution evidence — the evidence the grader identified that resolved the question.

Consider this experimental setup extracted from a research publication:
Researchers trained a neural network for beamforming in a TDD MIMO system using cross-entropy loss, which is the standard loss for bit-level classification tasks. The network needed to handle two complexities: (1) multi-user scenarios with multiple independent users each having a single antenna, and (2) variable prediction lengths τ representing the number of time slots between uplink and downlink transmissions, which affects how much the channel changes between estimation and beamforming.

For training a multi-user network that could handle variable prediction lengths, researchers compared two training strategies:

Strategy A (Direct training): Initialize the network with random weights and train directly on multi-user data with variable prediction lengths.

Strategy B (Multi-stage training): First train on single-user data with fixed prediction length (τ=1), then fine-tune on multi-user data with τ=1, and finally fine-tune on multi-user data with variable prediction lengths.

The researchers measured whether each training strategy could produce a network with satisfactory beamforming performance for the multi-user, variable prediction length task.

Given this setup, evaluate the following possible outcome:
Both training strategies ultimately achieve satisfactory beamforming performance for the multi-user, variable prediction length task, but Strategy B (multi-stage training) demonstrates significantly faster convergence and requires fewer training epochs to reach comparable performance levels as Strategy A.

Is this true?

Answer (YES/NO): NO